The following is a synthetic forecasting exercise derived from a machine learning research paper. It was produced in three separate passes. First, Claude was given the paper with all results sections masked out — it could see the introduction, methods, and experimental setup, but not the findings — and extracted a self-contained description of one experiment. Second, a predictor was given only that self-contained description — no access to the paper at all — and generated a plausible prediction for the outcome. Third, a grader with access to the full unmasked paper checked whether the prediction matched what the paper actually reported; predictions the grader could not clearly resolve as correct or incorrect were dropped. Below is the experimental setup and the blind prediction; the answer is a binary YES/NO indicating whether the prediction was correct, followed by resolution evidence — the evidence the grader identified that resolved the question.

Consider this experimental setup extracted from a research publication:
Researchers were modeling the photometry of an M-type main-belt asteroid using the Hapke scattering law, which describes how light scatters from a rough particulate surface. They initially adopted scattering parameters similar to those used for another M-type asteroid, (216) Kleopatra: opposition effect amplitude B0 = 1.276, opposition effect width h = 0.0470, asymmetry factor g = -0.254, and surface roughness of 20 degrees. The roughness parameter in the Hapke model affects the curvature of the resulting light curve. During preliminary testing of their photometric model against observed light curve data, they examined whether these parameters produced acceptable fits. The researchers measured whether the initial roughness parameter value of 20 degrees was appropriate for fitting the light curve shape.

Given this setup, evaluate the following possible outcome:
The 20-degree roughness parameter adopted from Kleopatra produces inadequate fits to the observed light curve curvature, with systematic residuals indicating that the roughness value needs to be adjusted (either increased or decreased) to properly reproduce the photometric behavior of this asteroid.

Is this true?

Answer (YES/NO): YES